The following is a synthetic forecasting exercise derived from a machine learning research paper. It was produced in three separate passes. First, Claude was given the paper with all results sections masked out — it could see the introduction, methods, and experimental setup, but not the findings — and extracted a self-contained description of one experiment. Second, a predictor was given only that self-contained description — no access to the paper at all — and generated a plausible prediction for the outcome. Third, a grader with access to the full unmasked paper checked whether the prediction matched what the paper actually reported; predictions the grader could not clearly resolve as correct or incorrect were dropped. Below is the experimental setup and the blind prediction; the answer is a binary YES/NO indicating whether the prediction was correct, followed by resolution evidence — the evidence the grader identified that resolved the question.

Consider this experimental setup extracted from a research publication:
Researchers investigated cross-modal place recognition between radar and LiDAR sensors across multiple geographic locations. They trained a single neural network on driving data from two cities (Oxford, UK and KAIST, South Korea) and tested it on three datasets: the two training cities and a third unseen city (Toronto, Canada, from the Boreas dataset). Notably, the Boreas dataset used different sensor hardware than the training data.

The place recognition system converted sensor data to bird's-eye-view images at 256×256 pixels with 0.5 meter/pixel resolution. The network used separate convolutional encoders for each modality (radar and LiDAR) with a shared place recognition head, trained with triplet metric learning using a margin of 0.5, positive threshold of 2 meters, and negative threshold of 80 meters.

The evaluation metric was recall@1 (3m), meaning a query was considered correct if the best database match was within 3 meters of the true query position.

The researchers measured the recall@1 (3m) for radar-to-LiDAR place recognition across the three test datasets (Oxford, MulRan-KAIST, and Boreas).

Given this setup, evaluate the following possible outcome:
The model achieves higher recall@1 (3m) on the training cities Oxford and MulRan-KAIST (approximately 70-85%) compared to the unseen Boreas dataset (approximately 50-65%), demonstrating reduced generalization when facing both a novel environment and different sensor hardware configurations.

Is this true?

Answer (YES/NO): NO